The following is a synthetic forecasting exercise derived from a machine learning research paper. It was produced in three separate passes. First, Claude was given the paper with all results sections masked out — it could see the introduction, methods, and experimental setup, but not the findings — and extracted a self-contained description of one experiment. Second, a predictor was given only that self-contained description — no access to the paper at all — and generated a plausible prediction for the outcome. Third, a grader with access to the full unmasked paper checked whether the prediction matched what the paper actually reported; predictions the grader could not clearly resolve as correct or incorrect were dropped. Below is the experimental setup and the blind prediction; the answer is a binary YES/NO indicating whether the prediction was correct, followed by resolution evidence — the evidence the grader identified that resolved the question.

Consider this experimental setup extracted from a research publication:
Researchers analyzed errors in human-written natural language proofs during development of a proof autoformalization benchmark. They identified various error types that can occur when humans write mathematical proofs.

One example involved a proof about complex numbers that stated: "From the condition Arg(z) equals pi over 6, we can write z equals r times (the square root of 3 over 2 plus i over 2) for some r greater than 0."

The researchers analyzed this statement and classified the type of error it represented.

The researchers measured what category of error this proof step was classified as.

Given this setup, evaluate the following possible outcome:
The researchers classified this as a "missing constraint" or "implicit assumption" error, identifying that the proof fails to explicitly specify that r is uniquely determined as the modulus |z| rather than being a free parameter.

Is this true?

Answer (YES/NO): NO